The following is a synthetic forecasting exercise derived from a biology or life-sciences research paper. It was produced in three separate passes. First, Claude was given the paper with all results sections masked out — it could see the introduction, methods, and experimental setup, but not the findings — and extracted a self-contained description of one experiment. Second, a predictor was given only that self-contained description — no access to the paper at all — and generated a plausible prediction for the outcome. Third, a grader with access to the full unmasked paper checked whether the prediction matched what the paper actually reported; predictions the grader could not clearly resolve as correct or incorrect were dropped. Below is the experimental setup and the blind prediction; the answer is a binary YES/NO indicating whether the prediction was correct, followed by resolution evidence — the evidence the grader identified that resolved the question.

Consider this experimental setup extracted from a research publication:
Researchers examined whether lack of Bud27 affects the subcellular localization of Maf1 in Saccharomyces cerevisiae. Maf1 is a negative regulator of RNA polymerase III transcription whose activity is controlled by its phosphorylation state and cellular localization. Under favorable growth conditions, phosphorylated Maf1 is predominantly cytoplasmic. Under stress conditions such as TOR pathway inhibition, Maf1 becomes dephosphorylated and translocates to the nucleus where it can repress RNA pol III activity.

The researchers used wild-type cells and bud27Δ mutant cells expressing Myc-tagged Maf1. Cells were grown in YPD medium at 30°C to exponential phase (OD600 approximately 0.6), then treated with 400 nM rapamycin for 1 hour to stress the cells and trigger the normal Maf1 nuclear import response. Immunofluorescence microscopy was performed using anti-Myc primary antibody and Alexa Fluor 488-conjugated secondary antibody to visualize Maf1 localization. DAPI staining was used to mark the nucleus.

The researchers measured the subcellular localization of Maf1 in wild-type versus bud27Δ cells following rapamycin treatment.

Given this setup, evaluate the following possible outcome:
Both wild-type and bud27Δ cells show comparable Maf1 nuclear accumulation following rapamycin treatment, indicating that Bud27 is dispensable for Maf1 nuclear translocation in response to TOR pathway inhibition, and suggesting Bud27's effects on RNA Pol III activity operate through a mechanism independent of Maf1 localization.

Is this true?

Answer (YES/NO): NO